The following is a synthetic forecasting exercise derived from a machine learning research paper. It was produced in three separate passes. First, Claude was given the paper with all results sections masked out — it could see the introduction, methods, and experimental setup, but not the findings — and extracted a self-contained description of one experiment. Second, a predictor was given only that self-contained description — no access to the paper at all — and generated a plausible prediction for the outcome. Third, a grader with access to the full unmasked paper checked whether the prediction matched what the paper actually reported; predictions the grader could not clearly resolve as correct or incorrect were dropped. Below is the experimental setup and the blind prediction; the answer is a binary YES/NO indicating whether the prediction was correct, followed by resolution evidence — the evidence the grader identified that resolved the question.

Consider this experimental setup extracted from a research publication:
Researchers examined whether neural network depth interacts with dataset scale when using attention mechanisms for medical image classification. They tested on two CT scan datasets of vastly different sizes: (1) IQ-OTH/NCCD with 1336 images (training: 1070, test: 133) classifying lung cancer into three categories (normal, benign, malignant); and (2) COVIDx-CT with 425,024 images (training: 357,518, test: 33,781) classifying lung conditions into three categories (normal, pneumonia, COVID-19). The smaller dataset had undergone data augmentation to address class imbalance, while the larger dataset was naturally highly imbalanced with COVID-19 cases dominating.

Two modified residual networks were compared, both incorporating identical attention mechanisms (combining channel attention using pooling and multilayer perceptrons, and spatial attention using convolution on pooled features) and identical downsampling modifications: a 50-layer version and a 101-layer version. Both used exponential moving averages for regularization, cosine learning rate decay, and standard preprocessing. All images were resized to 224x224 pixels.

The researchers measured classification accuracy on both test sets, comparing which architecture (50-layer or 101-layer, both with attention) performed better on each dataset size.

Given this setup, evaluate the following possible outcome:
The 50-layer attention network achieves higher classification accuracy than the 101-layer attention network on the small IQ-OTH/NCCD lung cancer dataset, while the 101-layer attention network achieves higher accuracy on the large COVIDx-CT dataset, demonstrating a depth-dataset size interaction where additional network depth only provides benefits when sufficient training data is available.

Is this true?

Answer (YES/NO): YES